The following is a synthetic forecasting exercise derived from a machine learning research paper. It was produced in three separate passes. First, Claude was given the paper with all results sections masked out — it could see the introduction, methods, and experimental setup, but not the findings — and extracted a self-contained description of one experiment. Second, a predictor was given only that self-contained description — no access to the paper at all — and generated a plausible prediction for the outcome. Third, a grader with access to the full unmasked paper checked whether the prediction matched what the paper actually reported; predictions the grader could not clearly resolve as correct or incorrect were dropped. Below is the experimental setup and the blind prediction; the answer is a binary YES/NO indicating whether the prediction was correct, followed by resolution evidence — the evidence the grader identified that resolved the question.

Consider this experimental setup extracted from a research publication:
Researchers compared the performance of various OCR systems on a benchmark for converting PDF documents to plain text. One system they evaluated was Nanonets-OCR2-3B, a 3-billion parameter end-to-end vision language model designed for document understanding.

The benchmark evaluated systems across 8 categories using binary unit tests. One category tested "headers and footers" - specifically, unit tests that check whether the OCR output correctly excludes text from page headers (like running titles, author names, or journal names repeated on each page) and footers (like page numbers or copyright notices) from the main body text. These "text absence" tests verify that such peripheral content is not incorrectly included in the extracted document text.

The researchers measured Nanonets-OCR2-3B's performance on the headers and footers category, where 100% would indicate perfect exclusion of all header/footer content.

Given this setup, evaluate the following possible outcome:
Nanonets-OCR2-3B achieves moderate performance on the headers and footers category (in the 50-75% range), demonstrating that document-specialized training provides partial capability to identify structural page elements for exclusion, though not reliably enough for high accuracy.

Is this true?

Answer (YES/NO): NO